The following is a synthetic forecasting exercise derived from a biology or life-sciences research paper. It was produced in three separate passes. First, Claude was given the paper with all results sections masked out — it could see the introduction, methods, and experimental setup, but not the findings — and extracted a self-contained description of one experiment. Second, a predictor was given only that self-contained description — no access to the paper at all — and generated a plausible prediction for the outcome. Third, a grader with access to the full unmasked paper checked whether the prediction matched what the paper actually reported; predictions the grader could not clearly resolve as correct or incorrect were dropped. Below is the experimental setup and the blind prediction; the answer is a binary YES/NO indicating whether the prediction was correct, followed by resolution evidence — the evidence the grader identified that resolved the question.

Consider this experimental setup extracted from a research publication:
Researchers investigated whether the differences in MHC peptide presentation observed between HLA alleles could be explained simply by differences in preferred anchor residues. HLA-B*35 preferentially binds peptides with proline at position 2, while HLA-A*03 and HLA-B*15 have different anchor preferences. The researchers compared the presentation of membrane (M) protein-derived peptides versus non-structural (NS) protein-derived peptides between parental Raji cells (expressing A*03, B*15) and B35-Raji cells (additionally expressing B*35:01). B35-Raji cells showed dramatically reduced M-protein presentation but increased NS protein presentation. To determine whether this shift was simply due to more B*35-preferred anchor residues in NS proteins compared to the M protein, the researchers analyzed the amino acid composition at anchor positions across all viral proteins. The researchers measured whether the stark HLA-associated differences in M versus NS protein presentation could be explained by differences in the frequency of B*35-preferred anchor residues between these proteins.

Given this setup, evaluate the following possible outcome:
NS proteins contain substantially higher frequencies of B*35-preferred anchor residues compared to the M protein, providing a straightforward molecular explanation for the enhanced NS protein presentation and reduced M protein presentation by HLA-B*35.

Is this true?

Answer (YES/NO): NO